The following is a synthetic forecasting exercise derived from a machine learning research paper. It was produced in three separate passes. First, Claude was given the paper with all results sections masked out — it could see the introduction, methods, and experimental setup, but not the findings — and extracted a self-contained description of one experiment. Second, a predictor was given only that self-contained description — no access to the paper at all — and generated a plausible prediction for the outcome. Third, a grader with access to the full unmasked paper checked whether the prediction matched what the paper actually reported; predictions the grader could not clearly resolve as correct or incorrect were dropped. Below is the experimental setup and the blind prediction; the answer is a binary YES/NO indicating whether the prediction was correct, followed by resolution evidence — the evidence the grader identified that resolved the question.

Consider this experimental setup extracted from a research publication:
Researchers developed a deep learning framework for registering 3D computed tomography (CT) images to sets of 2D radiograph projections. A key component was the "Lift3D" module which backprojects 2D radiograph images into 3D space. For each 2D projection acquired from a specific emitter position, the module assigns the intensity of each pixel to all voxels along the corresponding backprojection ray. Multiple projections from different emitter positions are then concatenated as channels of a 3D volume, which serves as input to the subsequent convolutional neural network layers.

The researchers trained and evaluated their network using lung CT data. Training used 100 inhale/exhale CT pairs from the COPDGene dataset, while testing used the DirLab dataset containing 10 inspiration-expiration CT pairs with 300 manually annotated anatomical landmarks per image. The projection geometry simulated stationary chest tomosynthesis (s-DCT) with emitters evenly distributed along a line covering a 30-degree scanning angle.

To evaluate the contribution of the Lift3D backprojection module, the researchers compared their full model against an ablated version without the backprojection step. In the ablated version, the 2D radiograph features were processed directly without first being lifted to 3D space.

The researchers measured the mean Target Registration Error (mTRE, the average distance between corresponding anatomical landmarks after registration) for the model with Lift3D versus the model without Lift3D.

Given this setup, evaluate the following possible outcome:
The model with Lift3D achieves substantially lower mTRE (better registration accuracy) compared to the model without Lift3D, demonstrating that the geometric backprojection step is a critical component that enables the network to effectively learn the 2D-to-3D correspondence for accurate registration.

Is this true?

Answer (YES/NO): NO